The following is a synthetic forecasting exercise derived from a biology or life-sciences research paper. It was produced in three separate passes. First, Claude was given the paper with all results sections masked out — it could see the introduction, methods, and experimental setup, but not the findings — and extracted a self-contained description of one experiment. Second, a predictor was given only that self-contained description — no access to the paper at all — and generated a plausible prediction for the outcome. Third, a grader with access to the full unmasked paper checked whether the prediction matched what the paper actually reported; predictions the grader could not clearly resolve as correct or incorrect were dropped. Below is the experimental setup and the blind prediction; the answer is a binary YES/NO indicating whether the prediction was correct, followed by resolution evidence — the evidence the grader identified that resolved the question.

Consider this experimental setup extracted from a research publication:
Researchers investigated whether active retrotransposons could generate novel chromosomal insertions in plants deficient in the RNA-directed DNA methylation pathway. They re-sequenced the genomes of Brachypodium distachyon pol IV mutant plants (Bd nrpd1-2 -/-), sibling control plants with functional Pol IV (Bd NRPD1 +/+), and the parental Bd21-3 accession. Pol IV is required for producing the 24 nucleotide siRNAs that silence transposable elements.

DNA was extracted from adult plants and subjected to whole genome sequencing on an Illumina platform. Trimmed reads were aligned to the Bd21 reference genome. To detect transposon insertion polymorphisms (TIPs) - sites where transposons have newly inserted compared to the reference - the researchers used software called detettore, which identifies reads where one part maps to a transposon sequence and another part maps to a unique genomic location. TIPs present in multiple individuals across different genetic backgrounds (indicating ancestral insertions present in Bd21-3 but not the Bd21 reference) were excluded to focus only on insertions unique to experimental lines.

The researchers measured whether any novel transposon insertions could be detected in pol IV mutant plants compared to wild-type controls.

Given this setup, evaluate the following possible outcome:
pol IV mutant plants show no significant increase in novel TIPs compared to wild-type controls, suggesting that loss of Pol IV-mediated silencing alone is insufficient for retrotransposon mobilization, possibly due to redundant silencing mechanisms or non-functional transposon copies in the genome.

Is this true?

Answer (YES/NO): NO